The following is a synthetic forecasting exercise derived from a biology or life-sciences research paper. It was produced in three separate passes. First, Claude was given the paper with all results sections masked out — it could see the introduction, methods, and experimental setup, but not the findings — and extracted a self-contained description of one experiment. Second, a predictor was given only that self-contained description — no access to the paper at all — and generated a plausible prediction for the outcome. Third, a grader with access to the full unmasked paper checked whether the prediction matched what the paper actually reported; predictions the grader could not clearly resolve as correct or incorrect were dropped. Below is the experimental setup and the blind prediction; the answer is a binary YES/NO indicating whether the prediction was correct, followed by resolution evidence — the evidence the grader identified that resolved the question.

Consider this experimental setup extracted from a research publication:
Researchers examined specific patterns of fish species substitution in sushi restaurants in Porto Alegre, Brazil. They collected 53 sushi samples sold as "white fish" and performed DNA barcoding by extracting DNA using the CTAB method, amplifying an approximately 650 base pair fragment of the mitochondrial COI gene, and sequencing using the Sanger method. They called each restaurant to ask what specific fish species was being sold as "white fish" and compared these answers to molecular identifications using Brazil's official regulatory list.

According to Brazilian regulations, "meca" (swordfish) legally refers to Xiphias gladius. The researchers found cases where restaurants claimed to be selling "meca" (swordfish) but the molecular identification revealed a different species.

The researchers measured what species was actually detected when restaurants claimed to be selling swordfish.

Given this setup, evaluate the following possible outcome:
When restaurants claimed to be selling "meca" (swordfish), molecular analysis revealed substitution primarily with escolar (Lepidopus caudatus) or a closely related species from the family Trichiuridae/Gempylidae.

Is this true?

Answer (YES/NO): NO